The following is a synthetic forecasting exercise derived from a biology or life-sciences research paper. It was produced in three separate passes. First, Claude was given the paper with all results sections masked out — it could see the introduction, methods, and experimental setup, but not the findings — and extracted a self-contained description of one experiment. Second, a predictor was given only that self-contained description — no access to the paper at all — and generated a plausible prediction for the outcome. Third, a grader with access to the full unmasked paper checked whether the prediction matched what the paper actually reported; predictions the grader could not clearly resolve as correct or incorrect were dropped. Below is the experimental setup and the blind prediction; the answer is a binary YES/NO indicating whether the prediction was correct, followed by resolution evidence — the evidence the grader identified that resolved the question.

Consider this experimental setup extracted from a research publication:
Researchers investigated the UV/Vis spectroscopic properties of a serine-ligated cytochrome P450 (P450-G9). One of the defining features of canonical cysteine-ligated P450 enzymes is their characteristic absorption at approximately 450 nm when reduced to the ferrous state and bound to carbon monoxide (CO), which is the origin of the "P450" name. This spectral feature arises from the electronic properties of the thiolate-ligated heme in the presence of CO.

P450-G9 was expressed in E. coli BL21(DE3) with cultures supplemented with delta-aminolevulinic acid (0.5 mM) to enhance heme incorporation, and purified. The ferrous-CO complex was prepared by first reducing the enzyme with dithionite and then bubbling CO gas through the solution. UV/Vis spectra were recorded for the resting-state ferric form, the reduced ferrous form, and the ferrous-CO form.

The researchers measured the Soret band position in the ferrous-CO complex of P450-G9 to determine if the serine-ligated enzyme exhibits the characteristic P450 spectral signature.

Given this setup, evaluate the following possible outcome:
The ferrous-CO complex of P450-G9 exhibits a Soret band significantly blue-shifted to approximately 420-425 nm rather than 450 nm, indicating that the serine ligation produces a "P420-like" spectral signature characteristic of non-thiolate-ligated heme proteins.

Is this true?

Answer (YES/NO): NO